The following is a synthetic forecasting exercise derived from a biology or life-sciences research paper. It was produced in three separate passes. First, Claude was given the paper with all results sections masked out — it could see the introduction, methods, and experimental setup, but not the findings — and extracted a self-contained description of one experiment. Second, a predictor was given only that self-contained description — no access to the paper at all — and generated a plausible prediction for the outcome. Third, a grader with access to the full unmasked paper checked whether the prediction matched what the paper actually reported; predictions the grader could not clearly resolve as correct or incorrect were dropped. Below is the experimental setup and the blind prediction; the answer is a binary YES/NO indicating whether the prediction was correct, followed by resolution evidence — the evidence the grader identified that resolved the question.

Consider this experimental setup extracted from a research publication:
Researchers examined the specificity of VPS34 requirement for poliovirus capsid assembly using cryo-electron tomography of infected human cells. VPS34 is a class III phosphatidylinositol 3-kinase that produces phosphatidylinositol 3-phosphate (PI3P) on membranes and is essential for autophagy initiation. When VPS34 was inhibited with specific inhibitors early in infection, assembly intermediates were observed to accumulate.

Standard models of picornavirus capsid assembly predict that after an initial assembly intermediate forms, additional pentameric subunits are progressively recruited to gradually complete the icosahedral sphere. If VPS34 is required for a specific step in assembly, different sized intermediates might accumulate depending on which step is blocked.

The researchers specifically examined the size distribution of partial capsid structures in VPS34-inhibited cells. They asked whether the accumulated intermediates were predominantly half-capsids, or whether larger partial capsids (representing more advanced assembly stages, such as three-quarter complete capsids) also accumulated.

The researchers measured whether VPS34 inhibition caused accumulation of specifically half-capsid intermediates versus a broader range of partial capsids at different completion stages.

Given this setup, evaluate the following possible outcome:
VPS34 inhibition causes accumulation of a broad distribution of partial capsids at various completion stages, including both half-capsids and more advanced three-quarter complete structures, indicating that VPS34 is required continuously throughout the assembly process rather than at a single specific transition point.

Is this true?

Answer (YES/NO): NO